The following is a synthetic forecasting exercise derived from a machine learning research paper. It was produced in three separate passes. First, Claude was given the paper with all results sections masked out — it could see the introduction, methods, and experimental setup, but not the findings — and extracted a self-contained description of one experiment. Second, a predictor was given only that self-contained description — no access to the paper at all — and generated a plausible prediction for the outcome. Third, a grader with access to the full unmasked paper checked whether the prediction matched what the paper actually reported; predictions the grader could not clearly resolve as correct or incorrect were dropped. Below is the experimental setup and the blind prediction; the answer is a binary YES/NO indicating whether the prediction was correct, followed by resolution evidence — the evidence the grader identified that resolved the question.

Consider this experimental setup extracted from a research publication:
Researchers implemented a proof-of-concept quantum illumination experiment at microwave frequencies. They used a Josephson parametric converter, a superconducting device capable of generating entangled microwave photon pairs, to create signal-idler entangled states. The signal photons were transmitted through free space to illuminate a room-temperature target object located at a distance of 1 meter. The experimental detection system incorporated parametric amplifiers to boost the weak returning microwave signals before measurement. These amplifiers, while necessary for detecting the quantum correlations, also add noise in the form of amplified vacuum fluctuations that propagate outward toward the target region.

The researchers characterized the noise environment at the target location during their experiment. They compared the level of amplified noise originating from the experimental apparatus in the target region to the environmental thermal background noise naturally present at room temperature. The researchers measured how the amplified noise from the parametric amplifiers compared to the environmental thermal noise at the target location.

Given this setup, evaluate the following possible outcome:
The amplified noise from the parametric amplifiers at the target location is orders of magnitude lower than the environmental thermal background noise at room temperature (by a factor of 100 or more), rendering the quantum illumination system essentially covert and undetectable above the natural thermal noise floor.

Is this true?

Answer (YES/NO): NO